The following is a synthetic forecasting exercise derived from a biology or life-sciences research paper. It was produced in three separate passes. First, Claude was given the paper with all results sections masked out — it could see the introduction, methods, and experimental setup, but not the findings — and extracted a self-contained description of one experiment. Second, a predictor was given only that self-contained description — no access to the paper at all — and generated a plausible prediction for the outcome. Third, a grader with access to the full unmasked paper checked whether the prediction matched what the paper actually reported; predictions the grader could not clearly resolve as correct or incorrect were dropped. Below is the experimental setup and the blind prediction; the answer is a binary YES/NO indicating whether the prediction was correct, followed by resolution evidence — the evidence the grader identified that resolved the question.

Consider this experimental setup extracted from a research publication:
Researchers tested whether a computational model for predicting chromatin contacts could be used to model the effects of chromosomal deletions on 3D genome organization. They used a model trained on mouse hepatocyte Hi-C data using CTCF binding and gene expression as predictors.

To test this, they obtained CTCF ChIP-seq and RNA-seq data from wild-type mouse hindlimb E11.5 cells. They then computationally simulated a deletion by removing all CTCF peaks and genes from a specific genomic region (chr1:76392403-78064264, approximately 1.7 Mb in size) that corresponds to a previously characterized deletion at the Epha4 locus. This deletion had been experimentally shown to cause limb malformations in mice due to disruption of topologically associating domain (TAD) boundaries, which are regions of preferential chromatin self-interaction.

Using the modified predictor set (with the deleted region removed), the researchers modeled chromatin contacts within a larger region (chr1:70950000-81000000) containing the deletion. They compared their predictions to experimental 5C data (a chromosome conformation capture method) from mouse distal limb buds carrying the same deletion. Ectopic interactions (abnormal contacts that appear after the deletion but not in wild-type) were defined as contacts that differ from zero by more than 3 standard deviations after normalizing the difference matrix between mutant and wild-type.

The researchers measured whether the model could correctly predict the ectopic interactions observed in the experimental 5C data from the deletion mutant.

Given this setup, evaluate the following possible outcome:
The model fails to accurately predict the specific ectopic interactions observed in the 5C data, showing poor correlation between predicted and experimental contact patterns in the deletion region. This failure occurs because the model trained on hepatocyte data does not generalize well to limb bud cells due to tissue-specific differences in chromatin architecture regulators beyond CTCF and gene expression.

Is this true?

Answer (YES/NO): NO